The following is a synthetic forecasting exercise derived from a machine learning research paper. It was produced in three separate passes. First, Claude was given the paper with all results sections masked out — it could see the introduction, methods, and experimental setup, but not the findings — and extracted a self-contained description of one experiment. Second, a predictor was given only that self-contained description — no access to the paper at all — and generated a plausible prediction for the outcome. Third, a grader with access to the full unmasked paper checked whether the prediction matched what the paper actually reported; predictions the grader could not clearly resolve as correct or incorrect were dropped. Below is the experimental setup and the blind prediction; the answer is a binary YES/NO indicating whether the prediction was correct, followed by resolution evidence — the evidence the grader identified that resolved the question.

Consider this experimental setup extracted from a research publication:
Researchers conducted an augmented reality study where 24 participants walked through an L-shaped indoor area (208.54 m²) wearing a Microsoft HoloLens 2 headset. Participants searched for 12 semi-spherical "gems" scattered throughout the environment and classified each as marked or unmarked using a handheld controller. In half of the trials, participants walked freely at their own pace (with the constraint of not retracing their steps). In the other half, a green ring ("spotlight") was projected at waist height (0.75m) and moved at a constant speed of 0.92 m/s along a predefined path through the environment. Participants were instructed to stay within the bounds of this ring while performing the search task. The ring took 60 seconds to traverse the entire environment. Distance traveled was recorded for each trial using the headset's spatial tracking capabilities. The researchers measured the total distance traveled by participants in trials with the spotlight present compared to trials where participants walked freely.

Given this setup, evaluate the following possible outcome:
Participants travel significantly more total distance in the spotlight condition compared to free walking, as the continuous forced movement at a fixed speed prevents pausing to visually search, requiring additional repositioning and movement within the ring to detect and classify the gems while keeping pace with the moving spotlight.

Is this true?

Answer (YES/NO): NO